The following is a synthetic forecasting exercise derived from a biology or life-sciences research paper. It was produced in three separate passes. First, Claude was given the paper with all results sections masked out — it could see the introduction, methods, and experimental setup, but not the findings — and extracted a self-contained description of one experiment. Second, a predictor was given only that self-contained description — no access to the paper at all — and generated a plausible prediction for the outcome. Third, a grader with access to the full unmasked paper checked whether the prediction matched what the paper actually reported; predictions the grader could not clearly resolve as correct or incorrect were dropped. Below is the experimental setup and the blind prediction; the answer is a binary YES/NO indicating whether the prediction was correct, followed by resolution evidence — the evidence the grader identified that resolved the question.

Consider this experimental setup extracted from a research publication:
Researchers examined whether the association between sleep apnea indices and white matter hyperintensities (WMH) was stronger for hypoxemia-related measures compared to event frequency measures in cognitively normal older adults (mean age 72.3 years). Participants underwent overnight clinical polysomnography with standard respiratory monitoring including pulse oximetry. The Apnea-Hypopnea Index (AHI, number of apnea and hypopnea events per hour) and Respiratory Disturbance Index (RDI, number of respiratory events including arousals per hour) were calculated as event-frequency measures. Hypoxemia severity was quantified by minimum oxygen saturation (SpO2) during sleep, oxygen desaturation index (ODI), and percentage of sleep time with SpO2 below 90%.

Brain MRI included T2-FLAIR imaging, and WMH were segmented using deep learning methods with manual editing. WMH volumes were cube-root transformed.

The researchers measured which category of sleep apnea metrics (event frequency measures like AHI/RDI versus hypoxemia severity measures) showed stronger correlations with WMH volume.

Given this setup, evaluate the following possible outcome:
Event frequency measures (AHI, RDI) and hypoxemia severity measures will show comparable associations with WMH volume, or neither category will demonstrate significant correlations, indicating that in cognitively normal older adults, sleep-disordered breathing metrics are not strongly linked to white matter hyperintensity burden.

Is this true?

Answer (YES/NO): NO